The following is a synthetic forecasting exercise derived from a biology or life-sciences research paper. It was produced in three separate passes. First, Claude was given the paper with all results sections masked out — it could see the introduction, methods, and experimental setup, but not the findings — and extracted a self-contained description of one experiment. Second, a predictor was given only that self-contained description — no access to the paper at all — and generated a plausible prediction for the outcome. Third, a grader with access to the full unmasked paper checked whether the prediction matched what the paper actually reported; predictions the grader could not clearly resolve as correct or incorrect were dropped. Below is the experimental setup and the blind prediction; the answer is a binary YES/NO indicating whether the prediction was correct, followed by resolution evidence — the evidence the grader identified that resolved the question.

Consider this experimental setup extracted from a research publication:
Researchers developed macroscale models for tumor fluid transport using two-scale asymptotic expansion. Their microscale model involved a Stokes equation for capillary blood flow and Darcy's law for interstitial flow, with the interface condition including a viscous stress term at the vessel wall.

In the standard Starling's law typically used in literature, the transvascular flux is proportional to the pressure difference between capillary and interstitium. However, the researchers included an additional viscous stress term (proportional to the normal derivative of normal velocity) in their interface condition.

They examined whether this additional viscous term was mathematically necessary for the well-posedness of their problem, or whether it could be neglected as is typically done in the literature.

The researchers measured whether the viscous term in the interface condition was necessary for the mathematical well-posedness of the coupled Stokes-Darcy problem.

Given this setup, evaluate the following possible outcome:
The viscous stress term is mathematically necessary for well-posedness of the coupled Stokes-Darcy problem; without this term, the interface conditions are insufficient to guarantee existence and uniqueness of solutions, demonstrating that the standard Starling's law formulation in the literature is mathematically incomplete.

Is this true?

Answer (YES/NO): YES